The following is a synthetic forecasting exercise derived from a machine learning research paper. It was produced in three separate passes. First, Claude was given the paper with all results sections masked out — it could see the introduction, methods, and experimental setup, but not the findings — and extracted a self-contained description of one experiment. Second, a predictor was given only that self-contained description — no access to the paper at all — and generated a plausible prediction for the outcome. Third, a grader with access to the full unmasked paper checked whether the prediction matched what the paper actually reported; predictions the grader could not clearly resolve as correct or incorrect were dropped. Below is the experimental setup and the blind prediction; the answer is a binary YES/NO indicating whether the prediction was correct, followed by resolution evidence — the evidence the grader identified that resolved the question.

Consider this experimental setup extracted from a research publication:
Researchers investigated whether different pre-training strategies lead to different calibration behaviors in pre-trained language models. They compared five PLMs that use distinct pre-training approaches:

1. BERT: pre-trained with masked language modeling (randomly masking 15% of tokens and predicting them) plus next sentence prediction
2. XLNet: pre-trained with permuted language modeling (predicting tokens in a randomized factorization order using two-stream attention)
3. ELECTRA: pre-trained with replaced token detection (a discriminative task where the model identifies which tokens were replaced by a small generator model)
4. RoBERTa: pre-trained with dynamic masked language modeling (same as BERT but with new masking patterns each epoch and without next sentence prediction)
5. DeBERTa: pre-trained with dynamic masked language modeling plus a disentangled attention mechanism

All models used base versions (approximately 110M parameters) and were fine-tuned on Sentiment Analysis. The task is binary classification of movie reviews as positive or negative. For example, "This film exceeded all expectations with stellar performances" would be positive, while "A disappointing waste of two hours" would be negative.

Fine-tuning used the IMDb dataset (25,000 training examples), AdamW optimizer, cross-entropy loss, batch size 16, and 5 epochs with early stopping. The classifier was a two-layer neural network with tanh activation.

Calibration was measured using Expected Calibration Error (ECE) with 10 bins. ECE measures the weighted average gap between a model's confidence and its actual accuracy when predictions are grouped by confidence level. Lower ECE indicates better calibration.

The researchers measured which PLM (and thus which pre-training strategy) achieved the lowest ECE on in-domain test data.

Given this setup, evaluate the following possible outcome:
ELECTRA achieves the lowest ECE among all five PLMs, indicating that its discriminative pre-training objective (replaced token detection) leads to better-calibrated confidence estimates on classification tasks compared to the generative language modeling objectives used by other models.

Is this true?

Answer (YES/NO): YES